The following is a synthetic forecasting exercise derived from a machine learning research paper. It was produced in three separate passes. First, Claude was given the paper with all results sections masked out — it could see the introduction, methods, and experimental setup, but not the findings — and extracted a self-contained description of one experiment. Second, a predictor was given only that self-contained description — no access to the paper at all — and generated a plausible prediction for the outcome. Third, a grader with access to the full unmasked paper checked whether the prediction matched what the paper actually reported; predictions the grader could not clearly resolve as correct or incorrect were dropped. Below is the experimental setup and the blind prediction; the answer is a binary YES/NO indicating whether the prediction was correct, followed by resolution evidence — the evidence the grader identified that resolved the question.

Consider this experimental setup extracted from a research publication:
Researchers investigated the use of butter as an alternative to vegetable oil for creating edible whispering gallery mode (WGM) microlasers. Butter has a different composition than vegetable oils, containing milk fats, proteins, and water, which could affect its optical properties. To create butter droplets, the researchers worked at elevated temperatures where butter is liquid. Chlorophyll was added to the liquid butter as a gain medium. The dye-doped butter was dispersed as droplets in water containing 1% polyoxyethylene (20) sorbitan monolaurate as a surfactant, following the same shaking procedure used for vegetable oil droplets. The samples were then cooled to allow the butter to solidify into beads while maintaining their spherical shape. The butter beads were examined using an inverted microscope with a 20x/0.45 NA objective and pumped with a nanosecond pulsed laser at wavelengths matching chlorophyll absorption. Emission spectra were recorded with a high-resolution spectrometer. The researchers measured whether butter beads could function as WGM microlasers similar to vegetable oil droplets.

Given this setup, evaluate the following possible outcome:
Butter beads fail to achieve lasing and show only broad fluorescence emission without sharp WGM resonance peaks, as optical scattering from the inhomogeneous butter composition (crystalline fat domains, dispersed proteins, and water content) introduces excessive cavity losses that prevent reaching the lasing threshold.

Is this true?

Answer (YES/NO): NO